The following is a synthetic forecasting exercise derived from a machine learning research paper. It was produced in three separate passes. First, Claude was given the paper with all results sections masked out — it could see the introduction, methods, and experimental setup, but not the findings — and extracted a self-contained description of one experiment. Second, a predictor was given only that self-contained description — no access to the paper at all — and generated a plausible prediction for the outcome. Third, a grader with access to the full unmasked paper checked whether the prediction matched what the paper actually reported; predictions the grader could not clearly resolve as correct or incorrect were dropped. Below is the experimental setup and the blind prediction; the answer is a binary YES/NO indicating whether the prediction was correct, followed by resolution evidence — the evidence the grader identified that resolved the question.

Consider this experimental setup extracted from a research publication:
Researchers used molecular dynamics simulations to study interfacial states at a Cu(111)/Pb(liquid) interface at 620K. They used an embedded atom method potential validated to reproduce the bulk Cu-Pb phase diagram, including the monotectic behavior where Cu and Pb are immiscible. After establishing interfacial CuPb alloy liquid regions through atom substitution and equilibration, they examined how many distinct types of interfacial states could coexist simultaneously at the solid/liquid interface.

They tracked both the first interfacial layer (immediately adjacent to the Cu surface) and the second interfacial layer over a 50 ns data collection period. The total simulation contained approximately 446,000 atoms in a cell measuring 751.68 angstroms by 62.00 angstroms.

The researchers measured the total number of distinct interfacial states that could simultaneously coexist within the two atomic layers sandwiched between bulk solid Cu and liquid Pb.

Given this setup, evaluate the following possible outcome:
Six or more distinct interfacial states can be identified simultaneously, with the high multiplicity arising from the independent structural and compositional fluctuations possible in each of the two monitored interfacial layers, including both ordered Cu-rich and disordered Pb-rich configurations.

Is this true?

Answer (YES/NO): NO